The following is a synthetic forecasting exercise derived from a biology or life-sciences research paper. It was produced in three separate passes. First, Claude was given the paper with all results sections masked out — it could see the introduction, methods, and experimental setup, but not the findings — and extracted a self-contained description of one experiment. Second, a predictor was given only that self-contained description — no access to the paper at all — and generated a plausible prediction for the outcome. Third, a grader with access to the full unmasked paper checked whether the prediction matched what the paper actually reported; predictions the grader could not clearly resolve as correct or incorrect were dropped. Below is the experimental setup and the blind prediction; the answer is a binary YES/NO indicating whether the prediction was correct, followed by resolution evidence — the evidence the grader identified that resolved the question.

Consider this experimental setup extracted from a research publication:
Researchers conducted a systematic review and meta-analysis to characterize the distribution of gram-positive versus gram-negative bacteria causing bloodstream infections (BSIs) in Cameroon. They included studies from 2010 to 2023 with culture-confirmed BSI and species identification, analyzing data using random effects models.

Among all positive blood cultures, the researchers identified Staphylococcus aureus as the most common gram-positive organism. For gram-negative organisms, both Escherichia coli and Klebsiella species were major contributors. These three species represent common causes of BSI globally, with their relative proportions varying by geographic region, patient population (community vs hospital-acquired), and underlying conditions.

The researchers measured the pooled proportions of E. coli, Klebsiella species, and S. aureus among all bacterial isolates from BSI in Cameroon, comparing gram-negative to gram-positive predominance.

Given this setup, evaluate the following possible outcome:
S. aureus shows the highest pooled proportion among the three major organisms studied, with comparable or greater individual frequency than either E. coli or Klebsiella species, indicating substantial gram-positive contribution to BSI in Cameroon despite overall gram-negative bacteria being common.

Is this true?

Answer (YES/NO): NO